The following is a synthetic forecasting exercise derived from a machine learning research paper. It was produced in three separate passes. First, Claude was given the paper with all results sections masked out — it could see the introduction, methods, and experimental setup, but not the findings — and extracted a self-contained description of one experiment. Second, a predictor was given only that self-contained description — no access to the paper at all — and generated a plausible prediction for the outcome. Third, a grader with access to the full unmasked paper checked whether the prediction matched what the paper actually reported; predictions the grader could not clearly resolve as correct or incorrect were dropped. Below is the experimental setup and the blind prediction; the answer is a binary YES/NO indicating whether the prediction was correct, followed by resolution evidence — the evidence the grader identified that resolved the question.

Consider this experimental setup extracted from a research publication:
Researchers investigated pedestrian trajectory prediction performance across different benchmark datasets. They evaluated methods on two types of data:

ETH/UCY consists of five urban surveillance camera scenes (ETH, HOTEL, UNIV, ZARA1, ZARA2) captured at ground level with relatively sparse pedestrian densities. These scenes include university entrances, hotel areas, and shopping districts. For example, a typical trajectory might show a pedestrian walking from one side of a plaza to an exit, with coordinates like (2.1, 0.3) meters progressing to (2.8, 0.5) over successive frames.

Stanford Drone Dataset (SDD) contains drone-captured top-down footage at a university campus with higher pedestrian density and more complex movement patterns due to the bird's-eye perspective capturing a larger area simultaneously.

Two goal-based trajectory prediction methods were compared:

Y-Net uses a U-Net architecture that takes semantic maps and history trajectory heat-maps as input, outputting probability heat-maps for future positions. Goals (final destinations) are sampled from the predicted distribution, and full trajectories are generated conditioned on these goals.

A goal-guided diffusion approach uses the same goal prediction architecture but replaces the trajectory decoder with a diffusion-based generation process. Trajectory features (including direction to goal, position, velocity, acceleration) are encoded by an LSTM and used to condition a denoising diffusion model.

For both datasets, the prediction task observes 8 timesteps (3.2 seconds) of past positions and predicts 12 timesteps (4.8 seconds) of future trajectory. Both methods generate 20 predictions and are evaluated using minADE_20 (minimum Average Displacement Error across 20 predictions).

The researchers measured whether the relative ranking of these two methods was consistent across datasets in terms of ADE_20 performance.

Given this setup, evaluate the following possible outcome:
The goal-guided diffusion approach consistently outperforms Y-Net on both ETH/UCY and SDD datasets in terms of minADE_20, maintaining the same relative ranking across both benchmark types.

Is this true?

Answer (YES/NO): NO